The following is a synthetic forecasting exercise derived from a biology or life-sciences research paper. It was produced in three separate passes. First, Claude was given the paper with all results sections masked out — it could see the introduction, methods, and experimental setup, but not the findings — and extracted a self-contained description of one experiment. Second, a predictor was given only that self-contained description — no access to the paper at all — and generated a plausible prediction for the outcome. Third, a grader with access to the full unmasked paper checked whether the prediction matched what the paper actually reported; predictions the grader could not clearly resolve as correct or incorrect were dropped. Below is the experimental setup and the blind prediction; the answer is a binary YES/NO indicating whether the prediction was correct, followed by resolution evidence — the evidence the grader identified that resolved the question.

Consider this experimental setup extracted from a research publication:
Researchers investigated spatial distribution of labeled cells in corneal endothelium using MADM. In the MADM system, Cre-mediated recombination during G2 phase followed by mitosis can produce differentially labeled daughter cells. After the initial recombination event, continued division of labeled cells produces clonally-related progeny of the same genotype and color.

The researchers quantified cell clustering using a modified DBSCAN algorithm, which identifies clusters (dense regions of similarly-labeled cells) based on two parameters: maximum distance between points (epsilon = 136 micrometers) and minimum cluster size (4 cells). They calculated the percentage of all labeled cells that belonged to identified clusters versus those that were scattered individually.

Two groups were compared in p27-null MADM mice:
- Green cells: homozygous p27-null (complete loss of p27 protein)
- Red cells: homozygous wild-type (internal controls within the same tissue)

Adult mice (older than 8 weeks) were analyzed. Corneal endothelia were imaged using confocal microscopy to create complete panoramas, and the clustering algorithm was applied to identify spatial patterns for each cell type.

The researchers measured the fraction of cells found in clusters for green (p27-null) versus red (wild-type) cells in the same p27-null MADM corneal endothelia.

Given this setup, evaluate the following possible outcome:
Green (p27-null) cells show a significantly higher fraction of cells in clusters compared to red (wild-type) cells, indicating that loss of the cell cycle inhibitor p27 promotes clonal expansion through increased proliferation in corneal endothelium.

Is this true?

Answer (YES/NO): NO